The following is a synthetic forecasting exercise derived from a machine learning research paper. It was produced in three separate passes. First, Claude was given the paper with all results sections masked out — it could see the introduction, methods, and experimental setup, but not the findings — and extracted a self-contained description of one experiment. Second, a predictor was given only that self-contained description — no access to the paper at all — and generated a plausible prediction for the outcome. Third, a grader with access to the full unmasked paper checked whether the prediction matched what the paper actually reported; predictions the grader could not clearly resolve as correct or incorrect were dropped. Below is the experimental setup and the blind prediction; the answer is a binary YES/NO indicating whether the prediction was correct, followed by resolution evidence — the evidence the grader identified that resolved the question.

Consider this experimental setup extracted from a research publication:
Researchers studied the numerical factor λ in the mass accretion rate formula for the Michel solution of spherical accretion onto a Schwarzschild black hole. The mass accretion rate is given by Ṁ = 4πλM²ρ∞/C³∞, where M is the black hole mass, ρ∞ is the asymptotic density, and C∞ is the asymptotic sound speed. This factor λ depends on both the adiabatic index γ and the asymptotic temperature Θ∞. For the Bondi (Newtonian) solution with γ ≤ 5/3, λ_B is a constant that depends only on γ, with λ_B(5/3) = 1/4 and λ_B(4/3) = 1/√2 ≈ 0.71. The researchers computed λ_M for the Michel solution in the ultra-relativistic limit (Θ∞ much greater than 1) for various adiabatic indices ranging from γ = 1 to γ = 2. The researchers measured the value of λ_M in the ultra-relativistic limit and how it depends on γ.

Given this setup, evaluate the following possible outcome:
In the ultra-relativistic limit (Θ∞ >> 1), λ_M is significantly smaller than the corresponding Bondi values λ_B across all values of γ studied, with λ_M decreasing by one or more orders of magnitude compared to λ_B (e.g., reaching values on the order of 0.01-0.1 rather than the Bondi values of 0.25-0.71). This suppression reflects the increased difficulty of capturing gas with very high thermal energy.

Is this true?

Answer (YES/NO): NO